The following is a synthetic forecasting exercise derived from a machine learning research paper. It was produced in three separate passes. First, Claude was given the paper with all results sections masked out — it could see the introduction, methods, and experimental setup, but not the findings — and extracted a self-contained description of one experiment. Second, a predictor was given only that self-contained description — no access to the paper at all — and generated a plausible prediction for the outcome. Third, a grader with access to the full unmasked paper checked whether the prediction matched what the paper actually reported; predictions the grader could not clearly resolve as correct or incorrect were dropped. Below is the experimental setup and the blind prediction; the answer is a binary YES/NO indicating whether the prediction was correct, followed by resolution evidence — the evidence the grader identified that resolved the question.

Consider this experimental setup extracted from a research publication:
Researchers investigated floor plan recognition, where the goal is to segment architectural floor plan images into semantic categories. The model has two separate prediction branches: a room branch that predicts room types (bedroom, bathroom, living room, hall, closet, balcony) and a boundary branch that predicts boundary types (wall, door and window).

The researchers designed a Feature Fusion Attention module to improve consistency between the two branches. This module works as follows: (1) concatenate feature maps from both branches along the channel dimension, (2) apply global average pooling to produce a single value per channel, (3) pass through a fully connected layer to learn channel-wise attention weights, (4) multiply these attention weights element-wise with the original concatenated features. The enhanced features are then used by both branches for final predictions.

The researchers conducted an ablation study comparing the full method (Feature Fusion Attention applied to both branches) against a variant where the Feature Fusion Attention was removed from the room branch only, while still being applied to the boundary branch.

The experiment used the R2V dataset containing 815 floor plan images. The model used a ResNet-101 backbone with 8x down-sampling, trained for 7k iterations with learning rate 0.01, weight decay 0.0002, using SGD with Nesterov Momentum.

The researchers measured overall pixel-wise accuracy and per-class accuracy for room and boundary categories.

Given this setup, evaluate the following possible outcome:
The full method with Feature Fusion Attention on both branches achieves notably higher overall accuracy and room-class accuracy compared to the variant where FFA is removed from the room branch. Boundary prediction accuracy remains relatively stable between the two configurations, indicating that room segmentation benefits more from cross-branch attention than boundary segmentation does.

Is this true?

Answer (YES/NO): NO